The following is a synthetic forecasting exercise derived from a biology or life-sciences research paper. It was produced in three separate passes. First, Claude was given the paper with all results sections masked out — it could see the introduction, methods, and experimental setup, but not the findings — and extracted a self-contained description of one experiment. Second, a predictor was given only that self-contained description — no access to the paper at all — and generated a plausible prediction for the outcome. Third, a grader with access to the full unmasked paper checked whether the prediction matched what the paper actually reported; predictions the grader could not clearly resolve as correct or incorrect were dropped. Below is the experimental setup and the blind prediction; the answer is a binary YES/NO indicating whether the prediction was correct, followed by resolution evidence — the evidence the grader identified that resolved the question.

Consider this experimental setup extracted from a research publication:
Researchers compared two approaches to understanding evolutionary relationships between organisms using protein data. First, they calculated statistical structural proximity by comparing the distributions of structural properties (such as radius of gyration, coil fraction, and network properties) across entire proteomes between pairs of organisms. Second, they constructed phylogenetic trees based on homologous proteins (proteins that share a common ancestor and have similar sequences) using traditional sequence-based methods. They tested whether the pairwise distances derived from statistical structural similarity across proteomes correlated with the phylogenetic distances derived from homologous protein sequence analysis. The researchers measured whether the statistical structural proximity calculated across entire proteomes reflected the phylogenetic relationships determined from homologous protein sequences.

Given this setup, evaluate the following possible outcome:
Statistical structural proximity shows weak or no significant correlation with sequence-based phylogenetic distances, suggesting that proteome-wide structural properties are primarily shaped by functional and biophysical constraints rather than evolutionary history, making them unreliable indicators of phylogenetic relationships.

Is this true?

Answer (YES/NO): NO